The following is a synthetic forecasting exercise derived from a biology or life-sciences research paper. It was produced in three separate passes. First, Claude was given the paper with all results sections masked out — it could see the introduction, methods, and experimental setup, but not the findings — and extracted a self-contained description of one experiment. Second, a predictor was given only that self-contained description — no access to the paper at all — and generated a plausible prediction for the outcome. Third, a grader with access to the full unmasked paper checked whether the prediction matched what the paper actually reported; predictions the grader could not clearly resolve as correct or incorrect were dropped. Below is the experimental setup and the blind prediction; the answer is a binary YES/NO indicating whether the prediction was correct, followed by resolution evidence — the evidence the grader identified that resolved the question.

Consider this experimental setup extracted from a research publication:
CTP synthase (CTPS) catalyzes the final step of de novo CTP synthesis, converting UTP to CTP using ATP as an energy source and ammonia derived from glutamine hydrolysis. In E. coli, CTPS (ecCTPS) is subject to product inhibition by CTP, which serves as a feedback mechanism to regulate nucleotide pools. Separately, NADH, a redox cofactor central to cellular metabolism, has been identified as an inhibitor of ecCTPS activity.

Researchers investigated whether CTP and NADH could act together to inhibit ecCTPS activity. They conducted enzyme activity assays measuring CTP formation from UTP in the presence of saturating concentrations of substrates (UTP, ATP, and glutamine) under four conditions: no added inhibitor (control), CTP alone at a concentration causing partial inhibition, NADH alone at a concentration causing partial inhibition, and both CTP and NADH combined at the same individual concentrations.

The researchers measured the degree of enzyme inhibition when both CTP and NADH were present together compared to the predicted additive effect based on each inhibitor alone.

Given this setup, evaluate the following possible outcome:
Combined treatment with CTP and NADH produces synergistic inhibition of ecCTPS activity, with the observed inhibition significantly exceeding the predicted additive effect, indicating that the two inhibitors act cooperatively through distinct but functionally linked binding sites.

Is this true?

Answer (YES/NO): YES